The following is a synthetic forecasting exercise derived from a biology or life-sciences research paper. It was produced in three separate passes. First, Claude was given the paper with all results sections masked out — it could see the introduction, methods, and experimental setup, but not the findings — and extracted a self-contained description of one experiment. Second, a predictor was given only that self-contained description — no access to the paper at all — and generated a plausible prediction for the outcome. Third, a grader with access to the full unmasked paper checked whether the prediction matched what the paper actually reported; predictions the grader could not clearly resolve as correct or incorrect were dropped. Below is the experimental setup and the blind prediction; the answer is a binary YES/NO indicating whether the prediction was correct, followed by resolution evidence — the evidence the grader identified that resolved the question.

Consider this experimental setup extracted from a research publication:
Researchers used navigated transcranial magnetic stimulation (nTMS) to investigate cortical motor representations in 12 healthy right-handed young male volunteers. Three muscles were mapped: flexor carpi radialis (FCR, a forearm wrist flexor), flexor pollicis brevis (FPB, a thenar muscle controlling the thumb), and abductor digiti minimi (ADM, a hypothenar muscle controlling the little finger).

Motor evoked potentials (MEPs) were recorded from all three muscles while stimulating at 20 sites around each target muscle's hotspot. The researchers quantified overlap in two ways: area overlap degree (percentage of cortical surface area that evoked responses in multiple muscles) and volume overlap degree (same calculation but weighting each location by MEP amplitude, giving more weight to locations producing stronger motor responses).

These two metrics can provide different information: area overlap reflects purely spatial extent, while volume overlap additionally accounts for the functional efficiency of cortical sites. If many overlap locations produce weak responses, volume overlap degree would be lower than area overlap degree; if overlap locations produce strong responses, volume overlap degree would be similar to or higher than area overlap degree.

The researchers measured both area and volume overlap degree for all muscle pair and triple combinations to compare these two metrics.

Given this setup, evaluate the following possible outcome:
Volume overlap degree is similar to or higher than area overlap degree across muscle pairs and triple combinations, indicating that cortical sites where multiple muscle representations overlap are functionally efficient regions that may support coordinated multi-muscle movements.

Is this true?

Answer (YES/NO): NO